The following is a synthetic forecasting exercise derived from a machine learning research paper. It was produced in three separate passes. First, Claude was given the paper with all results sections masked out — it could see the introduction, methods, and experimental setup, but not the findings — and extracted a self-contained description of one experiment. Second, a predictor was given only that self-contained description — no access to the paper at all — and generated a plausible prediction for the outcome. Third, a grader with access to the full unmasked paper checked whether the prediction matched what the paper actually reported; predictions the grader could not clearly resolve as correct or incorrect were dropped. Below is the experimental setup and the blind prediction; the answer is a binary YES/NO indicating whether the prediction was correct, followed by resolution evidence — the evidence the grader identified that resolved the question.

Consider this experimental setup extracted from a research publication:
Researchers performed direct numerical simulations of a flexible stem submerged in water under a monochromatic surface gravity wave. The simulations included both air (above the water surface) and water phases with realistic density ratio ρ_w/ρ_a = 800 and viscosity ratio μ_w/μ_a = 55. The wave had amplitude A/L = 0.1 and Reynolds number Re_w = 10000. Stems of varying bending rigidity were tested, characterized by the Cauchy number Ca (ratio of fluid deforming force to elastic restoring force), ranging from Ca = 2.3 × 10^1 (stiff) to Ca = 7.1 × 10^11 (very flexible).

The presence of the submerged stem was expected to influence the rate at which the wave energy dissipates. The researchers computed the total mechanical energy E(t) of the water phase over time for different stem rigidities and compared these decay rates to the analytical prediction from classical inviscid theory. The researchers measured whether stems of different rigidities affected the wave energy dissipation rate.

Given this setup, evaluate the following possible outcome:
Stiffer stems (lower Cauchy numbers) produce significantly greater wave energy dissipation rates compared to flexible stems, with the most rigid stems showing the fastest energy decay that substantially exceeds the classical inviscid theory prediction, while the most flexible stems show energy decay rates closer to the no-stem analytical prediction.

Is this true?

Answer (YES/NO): NO